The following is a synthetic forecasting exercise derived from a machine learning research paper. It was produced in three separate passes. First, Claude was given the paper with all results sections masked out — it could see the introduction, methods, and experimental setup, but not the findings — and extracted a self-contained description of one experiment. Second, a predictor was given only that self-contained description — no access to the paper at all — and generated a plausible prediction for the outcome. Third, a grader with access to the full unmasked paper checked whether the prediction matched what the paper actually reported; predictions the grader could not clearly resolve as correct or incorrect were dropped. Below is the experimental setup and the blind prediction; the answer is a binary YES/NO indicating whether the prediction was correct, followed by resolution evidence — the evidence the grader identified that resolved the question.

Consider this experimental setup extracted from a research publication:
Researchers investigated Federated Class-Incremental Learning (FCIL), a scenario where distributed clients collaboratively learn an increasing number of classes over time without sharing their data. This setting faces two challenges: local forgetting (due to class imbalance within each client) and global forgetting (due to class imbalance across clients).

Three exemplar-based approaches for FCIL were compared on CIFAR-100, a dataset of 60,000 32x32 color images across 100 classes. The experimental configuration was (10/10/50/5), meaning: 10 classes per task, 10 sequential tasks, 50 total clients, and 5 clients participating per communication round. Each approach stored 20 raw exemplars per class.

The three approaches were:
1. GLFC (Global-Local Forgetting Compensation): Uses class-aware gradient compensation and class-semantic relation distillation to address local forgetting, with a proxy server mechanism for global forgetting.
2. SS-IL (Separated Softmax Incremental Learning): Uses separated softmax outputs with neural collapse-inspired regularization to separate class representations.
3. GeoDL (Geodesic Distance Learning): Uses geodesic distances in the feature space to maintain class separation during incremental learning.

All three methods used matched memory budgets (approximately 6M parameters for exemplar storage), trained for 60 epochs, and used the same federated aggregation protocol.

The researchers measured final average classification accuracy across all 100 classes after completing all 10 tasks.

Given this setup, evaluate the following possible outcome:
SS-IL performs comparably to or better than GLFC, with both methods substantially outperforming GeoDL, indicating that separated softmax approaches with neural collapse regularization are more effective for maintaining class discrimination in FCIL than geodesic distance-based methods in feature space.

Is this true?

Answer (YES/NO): NO